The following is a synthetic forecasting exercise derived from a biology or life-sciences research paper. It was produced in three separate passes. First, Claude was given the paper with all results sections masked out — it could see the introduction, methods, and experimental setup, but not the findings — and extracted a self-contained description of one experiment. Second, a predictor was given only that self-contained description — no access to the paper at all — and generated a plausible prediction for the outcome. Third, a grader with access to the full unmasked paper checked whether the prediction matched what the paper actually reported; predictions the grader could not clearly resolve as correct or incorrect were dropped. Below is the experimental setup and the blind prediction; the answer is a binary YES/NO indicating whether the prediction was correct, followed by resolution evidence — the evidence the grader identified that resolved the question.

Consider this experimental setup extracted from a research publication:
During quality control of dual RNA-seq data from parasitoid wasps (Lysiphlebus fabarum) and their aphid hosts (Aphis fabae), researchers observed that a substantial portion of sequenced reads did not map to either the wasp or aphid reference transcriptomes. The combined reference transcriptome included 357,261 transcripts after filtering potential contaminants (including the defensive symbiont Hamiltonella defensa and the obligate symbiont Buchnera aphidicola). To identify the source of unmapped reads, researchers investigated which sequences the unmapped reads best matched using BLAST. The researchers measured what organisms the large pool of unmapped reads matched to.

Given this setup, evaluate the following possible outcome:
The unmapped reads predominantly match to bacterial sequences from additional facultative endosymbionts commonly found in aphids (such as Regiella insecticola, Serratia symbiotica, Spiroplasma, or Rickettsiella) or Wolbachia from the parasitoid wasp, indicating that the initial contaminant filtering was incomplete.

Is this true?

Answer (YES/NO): NO